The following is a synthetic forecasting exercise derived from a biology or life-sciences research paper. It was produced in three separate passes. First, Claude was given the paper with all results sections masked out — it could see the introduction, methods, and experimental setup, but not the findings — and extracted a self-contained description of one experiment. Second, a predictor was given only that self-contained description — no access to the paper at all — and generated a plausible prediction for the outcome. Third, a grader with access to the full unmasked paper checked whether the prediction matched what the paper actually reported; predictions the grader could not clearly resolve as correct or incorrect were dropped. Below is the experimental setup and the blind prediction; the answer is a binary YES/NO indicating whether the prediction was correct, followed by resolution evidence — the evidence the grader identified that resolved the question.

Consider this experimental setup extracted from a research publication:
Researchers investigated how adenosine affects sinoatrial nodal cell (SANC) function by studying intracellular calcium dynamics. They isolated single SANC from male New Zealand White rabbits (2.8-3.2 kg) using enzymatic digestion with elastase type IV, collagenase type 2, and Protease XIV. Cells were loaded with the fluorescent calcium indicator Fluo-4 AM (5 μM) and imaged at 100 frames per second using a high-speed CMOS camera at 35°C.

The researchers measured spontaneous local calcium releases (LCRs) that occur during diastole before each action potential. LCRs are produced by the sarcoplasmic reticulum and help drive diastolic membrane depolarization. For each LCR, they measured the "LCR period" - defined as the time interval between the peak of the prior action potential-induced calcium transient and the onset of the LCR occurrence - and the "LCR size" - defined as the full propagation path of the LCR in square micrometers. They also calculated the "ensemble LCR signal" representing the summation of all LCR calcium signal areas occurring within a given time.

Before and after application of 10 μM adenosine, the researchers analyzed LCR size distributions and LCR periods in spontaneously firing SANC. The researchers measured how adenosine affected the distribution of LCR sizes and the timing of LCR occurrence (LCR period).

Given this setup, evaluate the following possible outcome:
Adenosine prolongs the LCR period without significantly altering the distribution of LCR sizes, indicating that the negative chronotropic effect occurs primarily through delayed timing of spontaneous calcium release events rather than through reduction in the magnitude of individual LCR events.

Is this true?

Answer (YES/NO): NO